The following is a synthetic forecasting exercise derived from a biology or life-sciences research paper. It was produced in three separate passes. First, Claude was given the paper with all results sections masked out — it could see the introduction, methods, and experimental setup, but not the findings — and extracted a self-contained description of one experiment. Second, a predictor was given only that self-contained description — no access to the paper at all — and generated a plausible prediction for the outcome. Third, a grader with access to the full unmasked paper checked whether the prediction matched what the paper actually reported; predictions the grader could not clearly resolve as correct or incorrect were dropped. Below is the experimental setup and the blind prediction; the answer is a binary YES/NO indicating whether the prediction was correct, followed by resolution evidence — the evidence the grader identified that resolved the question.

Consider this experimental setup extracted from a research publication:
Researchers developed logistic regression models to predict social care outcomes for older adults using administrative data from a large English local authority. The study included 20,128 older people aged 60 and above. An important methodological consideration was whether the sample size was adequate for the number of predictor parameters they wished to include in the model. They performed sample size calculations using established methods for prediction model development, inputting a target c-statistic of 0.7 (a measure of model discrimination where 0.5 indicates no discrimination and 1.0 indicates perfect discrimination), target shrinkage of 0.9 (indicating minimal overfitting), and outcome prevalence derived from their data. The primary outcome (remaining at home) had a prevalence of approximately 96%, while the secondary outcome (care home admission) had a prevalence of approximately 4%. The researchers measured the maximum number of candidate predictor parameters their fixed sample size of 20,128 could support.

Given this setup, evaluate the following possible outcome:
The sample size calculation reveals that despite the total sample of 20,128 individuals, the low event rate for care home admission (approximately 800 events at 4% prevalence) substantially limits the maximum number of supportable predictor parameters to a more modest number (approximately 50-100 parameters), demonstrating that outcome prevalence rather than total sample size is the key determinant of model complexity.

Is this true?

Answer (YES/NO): NO